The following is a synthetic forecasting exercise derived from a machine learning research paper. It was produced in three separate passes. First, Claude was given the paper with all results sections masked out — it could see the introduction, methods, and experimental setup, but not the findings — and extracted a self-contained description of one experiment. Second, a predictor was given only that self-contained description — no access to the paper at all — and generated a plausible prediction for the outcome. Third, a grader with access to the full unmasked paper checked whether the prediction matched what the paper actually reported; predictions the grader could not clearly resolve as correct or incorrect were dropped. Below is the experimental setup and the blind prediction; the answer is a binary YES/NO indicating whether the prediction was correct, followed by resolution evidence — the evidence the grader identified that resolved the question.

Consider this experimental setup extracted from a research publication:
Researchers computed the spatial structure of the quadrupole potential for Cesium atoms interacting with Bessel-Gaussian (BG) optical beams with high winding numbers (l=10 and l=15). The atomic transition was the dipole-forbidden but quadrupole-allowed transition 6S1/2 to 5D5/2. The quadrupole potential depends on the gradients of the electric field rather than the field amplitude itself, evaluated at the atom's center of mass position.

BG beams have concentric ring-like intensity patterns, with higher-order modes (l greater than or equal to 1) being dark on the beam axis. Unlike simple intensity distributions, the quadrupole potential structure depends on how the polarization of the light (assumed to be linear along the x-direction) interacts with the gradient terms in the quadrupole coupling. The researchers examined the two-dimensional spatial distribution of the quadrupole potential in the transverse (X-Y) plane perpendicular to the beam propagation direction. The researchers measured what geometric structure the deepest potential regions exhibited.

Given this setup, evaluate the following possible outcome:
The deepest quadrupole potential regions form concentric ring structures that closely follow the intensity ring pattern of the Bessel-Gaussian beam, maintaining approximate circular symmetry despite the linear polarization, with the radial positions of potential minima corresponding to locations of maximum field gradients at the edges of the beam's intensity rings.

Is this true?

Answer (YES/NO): NO